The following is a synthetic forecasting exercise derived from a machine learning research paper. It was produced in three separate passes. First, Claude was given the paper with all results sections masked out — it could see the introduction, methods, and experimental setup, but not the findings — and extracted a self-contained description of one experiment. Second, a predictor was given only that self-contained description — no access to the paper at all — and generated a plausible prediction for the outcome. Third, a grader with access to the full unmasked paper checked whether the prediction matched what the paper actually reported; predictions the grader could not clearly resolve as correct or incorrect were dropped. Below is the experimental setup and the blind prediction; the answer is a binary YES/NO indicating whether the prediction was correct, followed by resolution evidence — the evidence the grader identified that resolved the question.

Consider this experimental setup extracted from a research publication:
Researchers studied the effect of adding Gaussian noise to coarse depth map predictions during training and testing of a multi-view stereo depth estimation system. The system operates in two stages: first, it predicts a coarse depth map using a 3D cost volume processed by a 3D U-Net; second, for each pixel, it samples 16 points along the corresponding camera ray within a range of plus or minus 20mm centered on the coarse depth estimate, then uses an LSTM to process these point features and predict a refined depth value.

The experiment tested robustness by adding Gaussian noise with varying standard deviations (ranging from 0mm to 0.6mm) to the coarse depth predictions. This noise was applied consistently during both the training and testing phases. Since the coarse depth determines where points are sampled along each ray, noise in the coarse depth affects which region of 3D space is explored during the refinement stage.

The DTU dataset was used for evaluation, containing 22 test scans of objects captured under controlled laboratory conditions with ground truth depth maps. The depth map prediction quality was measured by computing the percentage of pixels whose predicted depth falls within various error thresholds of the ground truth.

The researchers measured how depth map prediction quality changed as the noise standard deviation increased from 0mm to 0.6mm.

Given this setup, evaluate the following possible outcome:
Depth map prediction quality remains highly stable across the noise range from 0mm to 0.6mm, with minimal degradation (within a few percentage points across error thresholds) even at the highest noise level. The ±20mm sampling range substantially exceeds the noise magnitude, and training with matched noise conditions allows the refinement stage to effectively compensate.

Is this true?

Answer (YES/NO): NO